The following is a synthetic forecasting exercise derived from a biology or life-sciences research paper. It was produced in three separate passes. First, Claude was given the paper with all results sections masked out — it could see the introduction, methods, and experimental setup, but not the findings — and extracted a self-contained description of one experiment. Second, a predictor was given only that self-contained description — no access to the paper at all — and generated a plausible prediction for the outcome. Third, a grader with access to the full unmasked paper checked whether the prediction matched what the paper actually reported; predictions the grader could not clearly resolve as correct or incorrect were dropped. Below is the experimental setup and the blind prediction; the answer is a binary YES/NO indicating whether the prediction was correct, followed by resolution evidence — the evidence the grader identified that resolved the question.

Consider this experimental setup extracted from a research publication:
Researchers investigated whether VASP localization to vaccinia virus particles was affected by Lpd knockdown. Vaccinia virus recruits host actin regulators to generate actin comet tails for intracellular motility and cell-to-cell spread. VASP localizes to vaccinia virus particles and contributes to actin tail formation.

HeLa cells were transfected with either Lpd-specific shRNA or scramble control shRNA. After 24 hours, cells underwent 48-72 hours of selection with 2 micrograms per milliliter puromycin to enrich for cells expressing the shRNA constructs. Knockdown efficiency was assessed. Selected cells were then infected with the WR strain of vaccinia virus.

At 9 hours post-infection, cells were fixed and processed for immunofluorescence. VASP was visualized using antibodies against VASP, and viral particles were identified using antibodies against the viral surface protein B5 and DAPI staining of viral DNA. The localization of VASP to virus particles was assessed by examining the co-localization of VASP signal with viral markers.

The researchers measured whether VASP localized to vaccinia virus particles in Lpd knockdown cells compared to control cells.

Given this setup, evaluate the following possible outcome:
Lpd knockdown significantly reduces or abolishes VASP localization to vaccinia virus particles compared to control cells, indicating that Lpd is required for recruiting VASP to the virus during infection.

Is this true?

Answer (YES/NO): NO